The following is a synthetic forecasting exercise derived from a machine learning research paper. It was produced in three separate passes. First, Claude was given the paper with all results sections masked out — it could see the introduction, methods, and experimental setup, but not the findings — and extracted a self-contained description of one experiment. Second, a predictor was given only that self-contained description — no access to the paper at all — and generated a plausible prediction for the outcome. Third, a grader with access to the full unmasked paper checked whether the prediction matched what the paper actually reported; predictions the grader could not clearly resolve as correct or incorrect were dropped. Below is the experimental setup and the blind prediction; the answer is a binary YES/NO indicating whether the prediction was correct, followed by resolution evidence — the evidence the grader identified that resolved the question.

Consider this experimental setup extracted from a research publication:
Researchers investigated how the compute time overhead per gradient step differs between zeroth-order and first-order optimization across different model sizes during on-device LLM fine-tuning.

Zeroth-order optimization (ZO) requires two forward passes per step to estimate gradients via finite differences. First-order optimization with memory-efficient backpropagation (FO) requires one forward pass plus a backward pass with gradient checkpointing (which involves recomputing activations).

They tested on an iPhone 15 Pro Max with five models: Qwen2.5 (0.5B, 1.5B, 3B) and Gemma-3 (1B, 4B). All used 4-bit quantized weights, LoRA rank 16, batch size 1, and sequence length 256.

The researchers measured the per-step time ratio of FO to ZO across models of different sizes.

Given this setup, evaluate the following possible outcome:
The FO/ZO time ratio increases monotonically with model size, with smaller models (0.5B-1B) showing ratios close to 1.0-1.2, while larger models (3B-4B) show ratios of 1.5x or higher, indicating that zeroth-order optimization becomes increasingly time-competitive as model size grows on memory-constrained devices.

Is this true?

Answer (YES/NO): NO